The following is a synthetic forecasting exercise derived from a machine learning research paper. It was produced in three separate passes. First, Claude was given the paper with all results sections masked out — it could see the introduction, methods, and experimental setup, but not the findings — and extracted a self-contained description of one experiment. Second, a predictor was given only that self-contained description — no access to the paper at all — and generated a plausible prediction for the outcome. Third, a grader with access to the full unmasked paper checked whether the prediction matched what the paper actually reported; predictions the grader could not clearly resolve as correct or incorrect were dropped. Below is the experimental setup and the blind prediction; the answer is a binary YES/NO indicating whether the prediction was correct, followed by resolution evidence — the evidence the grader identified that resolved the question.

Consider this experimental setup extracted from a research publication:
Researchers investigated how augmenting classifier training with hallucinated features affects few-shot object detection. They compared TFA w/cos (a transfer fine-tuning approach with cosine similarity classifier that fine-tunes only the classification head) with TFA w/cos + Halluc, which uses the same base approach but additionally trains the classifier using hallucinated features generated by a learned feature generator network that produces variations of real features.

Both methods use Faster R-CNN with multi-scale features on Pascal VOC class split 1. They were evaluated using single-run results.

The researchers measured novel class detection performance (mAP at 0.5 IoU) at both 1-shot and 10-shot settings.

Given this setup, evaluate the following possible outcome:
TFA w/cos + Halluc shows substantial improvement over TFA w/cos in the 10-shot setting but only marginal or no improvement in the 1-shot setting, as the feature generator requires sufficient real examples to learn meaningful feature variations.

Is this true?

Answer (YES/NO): NO